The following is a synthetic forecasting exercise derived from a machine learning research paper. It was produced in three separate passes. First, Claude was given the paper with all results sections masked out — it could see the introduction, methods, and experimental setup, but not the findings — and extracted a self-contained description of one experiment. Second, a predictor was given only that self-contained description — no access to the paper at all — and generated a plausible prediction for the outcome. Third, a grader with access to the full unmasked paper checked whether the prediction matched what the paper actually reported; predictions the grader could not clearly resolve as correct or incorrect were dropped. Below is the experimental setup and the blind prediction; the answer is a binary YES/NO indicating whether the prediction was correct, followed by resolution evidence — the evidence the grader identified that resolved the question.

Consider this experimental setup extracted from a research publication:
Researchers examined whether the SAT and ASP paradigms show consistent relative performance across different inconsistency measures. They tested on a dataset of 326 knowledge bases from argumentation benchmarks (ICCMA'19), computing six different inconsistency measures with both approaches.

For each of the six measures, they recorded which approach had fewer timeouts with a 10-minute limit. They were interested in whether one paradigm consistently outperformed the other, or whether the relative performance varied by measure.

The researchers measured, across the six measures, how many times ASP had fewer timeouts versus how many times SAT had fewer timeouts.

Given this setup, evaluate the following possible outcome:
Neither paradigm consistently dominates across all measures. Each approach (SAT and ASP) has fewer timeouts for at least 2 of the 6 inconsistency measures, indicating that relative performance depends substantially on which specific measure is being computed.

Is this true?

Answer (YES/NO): NO